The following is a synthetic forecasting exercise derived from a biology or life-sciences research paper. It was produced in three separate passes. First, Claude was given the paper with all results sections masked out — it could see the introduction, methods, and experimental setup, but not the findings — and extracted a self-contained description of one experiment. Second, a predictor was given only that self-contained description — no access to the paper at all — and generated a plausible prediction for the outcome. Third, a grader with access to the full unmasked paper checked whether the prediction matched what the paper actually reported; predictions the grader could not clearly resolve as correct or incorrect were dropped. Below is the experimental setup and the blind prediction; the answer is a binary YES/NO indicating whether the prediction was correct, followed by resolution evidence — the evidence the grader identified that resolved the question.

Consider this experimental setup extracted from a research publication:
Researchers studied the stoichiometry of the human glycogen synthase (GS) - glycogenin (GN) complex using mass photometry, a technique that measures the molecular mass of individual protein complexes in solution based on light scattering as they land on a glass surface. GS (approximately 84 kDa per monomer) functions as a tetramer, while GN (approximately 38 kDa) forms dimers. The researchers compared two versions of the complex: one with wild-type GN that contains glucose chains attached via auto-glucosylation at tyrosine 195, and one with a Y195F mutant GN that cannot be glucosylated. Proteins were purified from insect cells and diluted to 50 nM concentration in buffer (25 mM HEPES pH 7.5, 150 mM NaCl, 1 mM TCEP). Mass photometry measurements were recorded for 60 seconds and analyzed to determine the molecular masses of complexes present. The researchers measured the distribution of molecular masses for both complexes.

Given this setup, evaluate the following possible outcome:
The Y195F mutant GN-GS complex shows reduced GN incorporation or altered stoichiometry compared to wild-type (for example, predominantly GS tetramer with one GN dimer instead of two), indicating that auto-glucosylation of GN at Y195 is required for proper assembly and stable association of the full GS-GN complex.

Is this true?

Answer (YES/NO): NO